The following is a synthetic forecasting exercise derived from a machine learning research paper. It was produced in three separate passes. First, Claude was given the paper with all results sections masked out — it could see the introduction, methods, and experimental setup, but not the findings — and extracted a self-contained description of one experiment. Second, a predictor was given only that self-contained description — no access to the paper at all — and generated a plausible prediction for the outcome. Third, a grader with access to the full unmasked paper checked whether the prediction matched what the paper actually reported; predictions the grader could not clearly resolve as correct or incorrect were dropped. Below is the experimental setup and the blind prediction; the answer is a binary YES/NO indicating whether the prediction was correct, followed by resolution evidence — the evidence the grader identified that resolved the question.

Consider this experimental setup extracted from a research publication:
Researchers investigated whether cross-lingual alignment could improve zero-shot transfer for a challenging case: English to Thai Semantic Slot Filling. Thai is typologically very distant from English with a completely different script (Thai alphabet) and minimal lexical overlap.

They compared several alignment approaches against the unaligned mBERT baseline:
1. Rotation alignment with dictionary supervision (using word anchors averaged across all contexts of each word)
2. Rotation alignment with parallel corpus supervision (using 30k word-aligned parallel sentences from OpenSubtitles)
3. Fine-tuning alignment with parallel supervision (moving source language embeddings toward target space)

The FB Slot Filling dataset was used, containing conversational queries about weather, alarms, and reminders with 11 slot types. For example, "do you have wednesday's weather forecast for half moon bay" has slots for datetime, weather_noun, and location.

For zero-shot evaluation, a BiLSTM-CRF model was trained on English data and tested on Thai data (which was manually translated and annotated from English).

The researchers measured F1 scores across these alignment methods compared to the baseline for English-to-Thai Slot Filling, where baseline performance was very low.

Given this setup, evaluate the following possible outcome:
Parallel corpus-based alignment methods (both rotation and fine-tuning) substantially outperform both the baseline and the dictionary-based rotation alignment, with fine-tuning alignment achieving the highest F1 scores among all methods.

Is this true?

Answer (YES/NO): NO